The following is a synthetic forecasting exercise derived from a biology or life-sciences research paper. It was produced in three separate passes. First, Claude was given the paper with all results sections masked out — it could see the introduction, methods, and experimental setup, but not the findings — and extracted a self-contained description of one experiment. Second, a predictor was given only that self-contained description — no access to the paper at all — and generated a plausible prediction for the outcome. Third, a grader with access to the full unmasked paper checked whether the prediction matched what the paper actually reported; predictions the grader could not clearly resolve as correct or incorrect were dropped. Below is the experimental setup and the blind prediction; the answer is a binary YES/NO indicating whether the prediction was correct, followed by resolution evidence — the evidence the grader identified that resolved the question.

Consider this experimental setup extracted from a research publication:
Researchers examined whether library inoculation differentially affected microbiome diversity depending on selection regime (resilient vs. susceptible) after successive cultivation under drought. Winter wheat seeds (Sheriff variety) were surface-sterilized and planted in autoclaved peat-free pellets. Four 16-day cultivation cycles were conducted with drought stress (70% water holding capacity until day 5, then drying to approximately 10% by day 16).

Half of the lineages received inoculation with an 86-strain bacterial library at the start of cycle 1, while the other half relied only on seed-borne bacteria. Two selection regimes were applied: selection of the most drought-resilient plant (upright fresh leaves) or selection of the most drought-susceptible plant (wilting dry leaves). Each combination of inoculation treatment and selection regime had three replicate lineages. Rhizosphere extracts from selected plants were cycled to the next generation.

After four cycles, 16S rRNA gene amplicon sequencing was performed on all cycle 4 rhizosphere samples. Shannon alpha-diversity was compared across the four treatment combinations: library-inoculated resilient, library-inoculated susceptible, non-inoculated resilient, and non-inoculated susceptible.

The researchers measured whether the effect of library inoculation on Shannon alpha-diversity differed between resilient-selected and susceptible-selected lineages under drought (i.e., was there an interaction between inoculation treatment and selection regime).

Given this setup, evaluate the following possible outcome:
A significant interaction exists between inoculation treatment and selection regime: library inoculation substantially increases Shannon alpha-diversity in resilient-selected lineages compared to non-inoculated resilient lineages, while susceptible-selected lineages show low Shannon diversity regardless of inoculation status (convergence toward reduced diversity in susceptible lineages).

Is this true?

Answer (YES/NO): NO